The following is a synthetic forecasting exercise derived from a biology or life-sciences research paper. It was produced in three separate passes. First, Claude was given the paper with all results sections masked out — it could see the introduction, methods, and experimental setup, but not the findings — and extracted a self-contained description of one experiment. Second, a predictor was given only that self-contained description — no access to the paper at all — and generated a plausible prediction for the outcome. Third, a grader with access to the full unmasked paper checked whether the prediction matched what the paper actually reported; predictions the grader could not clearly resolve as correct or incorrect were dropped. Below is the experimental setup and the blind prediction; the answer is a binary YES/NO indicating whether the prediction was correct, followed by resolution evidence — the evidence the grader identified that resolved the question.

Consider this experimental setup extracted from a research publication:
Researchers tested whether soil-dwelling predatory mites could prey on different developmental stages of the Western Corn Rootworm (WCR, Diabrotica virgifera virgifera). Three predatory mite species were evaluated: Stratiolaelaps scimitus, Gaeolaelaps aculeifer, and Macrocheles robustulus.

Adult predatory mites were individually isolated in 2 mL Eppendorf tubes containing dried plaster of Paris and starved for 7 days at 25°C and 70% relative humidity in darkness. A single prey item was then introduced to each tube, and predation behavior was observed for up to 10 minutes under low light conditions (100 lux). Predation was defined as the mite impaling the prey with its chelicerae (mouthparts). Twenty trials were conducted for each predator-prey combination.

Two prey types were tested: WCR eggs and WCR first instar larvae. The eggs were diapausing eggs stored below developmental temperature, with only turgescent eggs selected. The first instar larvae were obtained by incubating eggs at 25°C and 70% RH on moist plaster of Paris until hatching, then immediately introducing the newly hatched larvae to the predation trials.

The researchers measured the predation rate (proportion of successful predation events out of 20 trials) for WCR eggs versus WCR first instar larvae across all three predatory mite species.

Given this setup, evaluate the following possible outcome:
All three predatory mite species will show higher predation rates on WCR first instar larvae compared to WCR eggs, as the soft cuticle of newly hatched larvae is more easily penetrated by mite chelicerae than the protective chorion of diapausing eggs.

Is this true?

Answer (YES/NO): YES